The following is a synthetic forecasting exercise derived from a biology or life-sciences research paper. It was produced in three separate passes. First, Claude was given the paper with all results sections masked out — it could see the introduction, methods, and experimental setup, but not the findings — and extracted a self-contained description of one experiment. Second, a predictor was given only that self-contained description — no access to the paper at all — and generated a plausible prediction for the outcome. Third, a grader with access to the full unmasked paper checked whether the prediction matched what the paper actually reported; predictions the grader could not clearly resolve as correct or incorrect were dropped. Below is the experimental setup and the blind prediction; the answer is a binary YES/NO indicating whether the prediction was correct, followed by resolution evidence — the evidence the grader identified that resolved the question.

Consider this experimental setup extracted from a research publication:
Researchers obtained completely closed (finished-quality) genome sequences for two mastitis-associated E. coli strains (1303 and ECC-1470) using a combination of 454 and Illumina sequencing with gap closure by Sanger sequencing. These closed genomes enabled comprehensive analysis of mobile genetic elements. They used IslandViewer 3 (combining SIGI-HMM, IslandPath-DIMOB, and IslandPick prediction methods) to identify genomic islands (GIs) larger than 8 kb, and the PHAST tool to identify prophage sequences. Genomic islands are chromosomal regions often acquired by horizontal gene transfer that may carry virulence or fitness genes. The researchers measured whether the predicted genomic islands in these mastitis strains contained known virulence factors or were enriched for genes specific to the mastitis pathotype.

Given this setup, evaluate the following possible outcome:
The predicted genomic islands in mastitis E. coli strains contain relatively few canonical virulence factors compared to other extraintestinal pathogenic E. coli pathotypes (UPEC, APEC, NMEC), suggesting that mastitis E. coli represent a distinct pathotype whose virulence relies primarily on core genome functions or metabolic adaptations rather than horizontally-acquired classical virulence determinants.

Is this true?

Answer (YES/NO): NO